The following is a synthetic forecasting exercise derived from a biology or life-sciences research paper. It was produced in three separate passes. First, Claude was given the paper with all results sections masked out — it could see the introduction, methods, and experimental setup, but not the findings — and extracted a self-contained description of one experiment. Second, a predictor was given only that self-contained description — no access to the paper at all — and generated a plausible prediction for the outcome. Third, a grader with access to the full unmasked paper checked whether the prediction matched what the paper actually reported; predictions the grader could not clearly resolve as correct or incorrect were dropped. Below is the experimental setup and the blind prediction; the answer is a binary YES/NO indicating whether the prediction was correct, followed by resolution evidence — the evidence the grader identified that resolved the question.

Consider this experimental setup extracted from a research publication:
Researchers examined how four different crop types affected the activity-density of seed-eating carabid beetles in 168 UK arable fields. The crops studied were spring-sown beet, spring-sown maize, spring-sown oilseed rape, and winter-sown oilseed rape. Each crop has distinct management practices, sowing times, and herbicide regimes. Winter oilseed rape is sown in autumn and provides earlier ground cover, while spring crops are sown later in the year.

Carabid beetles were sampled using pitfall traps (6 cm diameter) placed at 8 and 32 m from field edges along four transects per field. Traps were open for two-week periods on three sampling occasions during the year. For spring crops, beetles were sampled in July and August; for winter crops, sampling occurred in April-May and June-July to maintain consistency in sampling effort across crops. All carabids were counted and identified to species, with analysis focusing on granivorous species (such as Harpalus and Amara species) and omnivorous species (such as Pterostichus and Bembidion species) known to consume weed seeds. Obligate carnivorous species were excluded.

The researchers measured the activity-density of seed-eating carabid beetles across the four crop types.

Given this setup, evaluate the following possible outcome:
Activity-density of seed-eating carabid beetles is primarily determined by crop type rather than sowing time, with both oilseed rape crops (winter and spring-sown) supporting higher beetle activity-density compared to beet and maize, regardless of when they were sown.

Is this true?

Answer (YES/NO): NO